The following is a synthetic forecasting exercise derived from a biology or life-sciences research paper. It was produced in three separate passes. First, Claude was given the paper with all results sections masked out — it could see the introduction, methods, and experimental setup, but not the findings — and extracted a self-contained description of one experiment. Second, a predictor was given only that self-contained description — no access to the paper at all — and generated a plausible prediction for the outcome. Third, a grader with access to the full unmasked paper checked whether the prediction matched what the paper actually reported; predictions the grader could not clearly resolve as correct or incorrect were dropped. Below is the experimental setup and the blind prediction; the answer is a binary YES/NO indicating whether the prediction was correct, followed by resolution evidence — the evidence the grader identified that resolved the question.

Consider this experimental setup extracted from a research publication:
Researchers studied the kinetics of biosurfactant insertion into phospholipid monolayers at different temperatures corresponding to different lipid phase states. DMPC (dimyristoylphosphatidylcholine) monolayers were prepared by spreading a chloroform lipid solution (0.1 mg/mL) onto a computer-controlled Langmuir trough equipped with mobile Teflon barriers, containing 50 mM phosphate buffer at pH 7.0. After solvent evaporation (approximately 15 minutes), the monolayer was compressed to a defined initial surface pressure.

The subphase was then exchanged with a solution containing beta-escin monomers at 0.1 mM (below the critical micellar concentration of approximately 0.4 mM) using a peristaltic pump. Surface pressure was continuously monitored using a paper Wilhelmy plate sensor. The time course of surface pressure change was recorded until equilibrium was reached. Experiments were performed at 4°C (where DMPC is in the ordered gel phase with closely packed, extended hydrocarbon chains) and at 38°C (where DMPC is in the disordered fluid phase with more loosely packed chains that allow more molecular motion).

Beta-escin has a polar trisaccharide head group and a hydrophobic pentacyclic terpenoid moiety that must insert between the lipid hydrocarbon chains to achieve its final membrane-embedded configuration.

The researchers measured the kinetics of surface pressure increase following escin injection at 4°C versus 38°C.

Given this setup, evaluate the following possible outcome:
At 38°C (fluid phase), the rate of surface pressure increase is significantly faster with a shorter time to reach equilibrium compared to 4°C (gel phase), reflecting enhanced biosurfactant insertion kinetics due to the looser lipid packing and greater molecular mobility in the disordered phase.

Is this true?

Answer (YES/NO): YES